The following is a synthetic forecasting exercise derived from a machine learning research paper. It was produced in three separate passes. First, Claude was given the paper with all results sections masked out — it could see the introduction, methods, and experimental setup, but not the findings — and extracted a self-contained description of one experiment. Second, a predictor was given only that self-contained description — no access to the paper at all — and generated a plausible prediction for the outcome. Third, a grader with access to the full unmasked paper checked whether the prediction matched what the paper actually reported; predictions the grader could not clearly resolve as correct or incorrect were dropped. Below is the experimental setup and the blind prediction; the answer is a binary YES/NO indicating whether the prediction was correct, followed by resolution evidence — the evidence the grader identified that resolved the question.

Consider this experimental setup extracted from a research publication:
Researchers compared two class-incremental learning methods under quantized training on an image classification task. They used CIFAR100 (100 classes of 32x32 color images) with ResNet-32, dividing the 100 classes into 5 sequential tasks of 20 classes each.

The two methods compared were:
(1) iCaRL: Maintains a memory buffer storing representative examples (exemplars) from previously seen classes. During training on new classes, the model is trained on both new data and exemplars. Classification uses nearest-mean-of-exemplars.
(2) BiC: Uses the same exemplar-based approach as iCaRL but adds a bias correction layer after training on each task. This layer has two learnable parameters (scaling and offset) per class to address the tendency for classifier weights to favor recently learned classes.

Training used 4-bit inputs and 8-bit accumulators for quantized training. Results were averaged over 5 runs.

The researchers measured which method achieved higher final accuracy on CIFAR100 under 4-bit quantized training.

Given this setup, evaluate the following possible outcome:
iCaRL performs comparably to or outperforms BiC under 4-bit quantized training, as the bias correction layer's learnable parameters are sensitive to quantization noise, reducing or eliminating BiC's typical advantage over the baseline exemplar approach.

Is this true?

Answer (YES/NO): NO